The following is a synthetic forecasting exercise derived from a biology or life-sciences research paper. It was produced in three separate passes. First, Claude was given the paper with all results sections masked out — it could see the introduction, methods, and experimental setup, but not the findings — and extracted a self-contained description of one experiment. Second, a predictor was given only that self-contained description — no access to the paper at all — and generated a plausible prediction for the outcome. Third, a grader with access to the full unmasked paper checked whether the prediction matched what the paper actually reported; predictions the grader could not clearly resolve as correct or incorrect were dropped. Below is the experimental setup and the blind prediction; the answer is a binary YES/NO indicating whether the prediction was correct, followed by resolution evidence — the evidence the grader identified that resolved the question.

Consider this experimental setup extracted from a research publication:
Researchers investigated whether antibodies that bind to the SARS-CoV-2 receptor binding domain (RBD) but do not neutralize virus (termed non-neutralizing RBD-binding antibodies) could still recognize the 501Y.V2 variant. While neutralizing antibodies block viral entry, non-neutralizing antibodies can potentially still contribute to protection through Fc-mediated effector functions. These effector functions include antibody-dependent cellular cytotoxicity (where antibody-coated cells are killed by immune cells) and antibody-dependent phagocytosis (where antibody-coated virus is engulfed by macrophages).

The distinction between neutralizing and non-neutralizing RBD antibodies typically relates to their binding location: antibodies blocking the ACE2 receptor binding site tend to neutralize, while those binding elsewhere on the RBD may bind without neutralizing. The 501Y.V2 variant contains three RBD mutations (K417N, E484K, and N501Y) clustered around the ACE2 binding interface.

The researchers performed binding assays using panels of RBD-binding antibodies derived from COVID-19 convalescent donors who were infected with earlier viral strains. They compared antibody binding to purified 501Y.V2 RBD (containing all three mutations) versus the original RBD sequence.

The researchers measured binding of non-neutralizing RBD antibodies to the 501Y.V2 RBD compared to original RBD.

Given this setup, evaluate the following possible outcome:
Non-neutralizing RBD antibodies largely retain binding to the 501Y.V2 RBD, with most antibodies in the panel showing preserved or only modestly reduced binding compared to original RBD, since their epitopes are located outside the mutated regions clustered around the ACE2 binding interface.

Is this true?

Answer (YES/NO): YES